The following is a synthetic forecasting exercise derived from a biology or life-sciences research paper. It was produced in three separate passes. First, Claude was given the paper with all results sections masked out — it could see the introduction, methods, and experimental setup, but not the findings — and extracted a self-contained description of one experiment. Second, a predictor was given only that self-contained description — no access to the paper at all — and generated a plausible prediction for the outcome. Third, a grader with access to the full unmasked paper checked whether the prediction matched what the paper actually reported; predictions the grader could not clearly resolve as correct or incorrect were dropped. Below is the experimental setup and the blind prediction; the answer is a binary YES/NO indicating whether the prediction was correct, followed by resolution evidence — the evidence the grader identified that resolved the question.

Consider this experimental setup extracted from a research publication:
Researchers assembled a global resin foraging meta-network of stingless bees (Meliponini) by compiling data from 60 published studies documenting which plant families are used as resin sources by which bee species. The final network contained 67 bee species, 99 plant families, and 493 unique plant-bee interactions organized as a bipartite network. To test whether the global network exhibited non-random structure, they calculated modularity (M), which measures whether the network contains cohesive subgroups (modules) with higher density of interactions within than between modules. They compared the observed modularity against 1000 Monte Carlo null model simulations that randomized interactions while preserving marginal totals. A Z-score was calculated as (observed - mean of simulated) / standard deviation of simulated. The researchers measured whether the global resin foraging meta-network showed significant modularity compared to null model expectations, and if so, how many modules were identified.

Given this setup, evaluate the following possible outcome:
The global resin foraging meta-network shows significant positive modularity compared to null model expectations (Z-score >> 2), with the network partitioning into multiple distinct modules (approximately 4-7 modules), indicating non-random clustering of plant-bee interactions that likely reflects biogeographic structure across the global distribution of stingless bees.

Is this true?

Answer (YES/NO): NO